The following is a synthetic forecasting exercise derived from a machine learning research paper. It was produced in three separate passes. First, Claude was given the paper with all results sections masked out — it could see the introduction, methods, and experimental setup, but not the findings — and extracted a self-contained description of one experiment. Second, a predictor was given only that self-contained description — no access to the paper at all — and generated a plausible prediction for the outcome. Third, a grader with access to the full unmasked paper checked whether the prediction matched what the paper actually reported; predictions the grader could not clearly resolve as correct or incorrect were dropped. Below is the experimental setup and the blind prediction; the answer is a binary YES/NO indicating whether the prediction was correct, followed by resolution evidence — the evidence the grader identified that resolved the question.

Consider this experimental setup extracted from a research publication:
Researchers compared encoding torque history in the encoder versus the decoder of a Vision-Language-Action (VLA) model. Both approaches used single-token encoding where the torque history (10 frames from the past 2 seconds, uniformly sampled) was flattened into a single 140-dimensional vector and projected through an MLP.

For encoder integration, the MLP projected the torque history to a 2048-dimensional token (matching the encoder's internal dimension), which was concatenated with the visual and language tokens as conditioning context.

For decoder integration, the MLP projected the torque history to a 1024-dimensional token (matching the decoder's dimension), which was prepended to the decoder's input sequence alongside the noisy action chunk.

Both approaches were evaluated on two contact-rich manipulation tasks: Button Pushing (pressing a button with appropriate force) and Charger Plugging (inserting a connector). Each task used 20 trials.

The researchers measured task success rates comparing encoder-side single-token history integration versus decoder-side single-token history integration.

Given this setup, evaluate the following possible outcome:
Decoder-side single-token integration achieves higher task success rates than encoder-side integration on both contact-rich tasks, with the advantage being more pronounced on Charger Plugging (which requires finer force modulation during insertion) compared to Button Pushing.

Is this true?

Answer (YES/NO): NO